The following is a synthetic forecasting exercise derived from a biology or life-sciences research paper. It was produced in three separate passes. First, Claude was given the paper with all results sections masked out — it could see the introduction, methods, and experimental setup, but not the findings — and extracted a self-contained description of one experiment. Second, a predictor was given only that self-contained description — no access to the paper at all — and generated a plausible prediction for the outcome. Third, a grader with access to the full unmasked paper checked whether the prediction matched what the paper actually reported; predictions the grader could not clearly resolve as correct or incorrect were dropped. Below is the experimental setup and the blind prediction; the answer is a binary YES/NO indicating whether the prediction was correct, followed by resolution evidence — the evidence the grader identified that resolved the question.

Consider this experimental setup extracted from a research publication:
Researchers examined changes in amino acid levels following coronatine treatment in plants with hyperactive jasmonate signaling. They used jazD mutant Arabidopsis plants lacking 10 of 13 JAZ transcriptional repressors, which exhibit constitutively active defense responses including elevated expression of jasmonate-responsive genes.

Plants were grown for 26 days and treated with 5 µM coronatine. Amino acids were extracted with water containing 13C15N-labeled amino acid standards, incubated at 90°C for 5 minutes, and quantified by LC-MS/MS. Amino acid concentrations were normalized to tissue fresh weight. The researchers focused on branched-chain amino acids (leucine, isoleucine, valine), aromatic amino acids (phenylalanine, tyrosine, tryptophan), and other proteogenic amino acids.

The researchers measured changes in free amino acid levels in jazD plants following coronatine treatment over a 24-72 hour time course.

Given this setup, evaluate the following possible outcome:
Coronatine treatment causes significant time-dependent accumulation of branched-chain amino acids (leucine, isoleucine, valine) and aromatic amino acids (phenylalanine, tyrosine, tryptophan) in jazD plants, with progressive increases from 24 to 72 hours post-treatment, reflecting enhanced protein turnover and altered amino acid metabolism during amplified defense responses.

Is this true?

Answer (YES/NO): YES